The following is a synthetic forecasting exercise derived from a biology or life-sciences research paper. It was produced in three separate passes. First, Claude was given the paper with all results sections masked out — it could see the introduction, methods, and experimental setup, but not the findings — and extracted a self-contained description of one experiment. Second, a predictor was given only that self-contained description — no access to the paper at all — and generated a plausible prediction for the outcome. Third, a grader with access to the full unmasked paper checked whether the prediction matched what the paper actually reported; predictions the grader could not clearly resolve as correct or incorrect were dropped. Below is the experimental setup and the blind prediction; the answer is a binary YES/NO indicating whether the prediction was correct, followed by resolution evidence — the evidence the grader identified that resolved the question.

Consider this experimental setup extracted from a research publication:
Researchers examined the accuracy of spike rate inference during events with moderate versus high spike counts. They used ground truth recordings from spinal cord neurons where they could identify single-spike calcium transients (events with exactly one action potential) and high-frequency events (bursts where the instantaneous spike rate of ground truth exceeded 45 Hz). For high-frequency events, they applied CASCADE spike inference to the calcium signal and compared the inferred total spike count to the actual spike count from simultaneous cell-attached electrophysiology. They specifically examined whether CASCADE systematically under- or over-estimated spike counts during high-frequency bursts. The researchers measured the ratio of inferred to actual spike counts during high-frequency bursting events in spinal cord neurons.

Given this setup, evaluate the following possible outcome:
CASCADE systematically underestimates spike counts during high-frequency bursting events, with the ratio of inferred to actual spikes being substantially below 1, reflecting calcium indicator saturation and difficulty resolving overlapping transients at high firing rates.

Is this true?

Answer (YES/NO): YES